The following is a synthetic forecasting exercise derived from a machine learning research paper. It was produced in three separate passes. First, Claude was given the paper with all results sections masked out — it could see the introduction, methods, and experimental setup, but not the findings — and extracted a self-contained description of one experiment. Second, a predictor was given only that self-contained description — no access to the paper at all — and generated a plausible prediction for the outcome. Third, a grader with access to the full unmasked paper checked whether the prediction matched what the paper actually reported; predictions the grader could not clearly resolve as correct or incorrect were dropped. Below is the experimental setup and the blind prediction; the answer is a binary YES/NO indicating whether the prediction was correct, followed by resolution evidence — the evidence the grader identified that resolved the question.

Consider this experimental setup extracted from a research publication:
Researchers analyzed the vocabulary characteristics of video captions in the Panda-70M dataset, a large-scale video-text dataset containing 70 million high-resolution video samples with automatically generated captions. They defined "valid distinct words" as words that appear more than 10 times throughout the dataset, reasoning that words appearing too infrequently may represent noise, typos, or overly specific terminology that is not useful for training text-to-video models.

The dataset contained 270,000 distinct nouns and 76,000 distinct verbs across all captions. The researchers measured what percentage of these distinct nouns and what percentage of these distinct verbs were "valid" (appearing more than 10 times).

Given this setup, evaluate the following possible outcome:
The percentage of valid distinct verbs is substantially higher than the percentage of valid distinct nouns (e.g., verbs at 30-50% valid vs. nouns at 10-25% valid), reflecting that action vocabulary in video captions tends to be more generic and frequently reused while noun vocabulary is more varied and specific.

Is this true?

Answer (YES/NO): NO